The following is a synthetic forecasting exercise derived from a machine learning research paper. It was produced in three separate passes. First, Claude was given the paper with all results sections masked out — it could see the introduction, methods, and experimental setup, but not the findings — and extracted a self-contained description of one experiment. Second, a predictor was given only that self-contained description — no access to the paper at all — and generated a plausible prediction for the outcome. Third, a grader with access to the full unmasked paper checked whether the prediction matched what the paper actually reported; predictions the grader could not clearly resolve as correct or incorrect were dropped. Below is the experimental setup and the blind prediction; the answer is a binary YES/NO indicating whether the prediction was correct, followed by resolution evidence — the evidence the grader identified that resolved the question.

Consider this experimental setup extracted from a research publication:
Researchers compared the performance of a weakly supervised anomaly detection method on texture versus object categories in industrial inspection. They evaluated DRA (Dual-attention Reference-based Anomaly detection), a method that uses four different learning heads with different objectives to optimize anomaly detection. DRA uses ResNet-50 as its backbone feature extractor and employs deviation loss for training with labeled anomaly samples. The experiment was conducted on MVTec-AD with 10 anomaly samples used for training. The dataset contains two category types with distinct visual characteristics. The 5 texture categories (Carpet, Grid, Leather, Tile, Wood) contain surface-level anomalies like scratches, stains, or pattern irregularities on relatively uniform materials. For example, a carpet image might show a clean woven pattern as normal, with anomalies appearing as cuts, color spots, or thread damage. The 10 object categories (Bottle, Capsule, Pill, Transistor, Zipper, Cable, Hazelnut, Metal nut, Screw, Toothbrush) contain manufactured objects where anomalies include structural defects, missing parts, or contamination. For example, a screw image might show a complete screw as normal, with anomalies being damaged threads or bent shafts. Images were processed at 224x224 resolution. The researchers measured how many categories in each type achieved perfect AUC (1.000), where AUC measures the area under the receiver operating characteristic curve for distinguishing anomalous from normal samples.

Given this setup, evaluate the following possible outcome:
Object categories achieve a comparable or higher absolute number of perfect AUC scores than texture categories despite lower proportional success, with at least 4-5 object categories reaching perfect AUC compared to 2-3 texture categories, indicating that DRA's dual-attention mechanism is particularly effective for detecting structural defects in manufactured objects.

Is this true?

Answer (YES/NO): NO